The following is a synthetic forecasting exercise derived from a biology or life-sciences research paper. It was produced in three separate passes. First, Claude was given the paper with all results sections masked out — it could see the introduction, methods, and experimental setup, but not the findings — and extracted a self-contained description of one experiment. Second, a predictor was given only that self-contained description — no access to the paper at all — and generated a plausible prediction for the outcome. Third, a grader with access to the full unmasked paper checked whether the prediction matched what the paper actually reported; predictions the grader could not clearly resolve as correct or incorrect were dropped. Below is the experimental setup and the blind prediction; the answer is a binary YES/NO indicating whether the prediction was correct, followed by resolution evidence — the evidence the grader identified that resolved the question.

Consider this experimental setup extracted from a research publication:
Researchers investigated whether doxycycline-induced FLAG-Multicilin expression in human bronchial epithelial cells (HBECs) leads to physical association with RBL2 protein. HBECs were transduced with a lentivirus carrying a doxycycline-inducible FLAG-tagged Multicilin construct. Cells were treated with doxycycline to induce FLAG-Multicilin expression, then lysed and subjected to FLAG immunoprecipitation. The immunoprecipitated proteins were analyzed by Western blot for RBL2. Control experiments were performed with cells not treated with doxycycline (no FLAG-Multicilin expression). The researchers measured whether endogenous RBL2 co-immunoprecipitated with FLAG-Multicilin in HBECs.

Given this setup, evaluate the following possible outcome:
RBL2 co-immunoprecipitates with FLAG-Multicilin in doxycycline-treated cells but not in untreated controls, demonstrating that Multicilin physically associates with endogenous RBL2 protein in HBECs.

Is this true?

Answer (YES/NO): NO